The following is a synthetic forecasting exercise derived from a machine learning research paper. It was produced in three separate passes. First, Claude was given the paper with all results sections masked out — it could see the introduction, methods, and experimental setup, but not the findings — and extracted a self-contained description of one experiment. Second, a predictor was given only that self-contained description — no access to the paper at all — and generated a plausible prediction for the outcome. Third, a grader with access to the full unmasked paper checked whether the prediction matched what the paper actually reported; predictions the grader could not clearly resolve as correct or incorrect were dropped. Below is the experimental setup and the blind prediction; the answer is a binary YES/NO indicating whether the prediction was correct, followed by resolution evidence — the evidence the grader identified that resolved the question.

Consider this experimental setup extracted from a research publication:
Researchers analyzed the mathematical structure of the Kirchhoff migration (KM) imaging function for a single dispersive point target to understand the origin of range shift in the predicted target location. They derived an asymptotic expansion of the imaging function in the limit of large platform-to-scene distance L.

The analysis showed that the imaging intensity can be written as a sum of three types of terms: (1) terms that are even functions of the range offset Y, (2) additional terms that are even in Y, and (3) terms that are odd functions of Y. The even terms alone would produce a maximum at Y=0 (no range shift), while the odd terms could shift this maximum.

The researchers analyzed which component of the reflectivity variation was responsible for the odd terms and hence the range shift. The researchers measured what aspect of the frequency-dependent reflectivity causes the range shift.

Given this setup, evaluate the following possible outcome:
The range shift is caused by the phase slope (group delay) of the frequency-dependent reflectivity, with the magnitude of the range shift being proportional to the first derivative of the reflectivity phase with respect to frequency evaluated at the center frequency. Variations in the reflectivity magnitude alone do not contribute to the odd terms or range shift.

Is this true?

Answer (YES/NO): NO